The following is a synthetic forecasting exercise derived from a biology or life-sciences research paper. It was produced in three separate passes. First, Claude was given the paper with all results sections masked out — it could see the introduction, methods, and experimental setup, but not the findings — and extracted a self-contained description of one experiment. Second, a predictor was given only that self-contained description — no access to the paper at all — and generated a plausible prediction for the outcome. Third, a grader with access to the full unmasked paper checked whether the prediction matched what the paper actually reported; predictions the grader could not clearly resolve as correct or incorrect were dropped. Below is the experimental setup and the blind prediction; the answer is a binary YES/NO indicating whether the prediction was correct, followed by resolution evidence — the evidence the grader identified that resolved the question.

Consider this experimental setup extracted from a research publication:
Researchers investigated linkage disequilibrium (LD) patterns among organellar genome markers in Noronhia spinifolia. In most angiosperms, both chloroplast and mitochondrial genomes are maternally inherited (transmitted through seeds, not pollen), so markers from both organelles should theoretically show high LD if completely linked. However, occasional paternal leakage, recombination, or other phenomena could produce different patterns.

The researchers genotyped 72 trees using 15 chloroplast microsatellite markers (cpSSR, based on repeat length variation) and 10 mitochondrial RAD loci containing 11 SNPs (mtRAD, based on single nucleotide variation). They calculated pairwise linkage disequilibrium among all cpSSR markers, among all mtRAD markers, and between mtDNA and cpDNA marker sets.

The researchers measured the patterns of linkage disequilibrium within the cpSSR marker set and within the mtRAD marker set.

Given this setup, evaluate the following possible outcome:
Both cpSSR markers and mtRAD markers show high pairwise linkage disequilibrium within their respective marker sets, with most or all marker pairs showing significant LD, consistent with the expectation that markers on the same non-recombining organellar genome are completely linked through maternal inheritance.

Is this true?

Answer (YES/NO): NO